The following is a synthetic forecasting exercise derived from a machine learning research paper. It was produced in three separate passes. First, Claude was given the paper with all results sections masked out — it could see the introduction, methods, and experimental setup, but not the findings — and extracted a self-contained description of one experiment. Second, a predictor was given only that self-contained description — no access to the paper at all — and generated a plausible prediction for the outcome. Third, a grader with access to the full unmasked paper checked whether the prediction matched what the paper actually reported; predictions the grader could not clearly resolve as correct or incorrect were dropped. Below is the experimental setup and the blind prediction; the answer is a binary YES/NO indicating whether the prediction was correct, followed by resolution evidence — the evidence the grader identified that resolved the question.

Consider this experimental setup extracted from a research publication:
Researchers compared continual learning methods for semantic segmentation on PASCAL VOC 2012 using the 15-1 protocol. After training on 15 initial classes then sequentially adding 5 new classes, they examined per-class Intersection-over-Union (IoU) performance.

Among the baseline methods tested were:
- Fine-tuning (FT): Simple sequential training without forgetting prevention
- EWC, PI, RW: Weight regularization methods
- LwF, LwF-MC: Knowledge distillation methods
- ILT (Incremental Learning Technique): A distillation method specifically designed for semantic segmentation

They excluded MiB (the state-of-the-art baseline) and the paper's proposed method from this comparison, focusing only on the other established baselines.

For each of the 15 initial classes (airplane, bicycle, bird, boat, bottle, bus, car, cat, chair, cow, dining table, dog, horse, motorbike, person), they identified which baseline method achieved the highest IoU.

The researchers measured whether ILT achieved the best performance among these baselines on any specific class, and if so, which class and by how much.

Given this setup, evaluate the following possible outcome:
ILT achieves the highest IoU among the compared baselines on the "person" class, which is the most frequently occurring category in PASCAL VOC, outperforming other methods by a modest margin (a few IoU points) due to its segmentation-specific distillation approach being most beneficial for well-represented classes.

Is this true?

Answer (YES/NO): NO